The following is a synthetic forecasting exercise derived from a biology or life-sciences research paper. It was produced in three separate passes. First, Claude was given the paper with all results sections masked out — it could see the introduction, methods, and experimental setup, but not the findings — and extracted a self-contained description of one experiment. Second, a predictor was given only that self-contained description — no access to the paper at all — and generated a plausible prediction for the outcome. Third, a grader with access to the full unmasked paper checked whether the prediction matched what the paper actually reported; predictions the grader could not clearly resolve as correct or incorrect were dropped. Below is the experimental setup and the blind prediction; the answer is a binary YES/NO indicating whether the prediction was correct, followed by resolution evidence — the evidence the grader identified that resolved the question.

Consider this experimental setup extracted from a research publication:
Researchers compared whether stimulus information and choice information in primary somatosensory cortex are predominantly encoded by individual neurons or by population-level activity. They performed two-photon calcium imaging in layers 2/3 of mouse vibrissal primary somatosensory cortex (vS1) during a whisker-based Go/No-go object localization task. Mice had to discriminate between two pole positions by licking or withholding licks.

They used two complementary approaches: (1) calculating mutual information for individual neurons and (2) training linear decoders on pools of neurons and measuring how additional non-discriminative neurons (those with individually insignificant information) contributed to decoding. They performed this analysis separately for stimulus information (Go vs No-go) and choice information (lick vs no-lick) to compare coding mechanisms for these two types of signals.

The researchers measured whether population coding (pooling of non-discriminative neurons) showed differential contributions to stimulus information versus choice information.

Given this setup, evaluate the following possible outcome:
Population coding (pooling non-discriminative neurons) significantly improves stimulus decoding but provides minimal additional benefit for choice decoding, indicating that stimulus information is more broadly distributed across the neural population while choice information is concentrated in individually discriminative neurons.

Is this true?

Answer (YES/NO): NO